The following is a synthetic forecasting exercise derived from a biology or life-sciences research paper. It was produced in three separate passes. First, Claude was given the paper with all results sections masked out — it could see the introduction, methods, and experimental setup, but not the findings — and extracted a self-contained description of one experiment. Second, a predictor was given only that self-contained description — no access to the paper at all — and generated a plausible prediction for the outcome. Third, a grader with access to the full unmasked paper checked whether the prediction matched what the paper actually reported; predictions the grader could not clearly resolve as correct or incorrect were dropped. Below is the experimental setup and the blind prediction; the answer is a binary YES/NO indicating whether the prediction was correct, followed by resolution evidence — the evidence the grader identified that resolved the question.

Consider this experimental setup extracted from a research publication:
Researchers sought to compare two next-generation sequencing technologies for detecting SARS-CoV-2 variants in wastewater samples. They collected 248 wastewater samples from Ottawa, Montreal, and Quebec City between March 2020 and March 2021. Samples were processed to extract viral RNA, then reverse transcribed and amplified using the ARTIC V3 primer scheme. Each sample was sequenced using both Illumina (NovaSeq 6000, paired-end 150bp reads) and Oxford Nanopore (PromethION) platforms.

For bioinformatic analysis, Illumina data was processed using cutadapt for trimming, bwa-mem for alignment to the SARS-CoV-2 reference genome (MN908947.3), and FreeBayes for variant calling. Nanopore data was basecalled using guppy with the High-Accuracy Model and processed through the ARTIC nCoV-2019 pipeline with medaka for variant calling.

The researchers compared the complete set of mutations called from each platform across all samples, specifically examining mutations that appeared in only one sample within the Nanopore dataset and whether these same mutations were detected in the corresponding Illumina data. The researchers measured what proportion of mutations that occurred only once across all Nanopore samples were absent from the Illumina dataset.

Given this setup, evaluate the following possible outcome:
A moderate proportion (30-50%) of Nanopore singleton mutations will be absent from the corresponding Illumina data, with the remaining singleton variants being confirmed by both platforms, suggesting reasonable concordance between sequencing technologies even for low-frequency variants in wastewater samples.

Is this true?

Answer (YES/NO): NO